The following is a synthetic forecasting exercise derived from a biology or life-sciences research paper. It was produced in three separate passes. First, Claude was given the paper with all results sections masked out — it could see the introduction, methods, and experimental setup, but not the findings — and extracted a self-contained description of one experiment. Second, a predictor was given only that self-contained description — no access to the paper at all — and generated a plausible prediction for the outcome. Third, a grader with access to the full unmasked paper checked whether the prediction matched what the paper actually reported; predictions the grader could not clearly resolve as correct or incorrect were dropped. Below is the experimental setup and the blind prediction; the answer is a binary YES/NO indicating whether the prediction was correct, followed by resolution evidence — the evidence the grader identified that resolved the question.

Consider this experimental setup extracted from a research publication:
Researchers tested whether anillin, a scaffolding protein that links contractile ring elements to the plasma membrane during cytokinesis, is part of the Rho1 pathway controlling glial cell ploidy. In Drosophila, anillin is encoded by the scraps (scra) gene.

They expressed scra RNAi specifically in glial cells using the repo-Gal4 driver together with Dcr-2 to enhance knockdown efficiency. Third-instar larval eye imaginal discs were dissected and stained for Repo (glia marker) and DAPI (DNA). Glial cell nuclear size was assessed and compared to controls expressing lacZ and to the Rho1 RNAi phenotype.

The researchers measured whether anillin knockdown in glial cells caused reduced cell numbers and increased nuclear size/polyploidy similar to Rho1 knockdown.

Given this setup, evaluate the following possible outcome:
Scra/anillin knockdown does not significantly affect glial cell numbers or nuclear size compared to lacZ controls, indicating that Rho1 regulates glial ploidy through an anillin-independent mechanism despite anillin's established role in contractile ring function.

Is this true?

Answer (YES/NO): NO